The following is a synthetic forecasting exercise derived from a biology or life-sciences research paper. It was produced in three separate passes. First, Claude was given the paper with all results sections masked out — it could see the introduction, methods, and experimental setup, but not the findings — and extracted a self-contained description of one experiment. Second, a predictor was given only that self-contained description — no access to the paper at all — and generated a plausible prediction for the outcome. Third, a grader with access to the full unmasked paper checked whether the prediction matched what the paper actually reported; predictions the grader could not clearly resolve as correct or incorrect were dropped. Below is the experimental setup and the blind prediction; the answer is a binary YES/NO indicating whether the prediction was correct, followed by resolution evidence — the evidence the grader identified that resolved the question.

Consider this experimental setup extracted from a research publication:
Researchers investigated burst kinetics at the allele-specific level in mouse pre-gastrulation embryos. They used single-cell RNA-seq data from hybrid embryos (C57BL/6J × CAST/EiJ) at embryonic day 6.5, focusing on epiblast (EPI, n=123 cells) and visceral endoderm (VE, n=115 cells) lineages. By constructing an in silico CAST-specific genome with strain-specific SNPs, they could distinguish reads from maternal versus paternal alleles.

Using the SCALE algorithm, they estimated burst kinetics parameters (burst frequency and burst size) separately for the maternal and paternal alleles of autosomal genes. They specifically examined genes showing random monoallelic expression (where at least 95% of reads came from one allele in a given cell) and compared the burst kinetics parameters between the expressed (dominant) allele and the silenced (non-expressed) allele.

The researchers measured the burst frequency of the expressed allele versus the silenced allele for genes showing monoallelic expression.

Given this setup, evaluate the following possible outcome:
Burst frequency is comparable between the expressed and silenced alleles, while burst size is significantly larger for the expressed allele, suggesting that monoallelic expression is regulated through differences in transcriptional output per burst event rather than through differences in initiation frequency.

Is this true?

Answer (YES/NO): NO